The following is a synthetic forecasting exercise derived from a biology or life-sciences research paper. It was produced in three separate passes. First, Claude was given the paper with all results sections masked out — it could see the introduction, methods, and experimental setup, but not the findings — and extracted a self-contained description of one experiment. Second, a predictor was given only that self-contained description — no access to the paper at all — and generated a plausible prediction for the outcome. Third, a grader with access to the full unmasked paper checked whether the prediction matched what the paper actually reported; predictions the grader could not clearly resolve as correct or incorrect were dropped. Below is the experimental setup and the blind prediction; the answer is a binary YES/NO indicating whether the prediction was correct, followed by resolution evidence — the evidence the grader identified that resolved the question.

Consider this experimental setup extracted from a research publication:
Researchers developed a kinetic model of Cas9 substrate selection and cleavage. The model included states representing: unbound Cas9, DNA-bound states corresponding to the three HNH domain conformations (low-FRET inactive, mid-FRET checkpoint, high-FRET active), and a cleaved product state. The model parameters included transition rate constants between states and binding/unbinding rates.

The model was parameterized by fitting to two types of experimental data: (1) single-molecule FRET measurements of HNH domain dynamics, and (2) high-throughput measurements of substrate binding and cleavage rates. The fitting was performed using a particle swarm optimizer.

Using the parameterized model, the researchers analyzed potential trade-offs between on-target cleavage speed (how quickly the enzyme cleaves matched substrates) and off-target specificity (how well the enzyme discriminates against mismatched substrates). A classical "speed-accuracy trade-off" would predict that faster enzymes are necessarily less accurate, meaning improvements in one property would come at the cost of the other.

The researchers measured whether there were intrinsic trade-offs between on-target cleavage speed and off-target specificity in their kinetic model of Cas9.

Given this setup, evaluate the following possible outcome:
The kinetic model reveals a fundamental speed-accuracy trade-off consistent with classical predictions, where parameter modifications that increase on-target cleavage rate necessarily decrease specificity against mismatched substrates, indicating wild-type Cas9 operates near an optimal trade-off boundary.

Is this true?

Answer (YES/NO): NO